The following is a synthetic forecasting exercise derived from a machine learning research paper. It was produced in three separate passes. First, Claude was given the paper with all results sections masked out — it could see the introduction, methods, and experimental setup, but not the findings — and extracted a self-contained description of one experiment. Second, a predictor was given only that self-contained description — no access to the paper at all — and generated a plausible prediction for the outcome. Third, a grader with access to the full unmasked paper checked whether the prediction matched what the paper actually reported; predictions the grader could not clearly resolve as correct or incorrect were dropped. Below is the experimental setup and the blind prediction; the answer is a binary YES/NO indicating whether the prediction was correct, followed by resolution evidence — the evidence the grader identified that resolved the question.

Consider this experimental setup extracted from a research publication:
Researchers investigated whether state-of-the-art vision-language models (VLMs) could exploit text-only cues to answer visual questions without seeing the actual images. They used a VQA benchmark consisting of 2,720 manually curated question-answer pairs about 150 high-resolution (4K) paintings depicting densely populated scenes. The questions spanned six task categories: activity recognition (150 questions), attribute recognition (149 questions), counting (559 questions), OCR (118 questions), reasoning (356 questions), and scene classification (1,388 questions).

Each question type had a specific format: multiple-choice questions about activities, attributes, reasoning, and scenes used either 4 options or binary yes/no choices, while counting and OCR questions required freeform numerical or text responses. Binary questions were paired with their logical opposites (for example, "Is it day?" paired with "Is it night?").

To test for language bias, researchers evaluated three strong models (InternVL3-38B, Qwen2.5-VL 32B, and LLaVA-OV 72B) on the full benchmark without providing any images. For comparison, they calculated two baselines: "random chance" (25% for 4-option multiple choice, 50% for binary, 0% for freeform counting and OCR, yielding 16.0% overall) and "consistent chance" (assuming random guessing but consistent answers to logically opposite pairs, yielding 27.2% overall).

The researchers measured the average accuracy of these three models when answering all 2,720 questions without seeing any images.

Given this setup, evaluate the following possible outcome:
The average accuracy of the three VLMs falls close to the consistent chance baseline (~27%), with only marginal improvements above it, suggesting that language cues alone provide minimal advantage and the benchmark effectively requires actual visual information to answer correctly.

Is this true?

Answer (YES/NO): NO